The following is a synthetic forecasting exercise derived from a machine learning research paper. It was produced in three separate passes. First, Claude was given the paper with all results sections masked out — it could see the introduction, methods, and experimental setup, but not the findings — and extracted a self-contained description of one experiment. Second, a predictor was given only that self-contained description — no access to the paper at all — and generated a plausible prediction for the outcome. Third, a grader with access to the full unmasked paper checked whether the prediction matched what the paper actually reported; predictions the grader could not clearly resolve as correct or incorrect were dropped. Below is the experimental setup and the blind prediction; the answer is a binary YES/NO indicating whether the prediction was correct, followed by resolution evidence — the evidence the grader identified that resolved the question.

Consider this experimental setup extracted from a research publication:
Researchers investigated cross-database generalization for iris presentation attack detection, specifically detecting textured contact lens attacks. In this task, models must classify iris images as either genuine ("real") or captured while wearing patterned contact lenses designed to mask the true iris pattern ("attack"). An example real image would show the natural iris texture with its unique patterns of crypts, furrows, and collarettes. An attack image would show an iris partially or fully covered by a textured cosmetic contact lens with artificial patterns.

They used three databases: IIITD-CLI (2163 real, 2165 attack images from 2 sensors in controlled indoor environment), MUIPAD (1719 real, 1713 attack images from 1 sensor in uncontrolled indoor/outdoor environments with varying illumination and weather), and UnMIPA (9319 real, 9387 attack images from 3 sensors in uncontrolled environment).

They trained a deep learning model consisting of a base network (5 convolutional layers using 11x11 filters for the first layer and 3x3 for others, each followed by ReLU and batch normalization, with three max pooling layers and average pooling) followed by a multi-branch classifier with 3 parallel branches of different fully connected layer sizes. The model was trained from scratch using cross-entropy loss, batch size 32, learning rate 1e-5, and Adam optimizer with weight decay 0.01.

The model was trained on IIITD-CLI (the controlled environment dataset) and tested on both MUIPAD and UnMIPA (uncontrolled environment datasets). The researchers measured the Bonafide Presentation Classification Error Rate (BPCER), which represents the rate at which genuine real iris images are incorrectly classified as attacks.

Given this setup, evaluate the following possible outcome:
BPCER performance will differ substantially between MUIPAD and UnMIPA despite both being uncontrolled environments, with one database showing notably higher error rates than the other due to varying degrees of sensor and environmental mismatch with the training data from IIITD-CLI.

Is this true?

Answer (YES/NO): YES